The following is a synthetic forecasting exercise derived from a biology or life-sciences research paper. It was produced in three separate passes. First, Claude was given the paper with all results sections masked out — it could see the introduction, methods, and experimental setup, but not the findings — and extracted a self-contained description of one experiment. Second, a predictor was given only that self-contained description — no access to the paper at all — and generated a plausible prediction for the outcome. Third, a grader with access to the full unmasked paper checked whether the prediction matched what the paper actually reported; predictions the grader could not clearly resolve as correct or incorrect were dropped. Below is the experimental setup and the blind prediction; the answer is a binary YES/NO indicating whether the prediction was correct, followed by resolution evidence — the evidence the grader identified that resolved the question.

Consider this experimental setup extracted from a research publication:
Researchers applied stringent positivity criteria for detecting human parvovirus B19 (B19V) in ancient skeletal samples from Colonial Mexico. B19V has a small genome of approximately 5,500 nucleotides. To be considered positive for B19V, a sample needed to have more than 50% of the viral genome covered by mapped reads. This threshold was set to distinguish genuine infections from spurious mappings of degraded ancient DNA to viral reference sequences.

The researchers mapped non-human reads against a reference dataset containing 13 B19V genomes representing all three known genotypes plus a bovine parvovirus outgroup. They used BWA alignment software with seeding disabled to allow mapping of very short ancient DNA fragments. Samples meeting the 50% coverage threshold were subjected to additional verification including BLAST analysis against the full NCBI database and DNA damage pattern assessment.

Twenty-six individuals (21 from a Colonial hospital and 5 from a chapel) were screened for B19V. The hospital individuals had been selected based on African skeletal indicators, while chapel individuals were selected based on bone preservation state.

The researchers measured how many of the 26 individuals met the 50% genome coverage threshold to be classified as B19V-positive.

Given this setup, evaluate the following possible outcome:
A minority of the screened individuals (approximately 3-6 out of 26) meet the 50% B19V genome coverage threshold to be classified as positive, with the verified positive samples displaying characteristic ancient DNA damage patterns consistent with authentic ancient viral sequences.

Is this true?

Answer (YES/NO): YES